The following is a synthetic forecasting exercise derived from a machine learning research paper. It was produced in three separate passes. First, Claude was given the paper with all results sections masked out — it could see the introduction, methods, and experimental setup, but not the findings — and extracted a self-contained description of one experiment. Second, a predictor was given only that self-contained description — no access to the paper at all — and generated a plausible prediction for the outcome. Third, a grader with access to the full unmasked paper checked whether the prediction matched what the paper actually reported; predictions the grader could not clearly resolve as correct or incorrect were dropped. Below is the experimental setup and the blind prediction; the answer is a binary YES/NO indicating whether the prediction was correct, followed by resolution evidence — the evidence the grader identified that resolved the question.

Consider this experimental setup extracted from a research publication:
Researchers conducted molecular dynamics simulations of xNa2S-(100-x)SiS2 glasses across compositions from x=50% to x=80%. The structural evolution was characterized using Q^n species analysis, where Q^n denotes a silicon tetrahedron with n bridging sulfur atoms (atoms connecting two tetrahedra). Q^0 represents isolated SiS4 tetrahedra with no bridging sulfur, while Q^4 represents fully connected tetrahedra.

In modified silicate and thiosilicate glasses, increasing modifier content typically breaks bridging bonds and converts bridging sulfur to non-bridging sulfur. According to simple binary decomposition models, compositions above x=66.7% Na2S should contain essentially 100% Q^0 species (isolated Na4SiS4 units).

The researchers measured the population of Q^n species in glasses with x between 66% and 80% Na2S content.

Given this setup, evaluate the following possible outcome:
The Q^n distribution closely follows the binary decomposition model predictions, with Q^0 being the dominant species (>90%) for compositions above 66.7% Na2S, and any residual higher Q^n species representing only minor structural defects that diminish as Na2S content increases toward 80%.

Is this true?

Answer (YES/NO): NO